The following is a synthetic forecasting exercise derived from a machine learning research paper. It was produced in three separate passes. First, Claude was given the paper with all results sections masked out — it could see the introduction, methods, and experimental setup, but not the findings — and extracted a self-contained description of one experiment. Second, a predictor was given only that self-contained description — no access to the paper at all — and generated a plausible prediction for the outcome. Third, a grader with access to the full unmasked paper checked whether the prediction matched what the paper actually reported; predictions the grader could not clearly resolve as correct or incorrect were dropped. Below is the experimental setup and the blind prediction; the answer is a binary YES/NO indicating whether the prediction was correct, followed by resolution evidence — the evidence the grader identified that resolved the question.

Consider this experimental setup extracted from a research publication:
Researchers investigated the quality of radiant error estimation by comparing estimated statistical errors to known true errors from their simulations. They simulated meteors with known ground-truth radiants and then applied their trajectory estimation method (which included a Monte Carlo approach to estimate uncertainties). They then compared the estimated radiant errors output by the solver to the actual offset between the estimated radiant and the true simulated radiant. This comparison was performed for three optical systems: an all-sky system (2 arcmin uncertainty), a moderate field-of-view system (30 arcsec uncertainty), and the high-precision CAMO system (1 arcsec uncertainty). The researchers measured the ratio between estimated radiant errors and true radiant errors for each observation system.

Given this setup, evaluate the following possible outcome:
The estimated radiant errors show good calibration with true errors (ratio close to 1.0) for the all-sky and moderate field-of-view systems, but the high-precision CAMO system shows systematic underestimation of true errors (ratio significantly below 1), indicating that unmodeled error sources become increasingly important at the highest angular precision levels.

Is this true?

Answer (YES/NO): NO